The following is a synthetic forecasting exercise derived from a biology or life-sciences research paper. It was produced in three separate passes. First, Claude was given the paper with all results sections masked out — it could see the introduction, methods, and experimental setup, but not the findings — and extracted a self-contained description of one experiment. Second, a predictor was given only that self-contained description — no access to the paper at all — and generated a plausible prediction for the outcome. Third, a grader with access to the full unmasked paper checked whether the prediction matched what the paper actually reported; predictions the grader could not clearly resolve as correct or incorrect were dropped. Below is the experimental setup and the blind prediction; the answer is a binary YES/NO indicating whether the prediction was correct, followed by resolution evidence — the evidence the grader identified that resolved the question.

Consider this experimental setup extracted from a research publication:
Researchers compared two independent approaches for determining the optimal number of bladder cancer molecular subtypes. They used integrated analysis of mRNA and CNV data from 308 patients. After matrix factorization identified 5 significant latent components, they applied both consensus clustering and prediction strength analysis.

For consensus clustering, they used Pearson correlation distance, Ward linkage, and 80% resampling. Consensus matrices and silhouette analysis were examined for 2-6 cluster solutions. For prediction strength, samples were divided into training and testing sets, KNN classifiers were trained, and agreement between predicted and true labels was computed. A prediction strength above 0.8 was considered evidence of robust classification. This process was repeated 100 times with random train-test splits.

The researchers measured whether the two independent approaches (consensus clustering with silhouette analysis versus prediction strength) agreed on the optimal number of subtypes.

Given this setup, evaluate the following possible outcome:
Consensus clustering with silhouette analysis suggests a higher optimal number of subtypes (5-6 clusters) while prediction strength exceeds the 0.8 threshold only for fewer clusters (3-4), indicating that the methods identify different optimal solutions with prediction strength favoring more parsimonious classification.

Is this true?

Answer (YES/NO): NO